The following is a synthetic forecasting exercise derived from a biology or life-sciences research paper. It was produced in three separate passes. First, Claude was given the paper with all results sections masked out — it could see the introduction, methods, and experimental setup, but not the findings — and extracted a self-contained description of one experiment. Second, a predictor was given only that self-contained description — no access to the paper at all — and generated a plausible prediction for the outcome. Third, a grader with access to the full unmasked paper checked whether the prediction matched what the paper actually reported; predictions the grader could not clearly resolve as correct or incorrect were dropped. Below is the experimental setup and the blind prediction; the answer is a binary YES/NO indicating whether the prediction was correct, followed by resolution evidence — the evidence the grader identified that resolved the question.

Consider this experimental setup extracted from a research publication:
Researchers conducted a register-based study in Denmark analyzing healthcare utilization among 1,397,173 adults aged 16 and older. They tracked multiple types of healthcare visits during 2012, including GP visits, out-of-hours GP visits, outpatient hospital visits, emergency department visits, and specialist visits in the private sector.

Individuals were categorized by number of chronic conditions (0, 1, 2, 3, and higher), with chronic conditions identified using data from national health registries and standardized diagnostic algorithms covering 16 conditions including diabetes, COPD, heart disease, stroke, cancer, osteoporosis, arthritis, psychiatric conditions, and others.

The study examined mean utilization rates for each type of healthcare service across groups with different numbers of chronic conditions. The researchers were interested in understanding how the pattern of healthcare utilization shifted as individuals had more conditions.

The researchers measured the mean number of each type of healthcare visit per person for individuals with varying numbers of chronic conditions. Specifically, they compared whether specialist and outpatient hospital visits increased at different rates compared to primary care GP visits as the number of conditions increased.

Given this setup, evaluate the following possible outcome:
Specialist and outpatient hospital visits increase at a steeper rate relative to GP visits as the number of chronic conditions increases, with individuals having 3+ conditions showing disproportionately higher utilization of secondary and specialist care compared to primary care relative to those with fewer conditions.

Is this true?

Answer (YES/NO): NO